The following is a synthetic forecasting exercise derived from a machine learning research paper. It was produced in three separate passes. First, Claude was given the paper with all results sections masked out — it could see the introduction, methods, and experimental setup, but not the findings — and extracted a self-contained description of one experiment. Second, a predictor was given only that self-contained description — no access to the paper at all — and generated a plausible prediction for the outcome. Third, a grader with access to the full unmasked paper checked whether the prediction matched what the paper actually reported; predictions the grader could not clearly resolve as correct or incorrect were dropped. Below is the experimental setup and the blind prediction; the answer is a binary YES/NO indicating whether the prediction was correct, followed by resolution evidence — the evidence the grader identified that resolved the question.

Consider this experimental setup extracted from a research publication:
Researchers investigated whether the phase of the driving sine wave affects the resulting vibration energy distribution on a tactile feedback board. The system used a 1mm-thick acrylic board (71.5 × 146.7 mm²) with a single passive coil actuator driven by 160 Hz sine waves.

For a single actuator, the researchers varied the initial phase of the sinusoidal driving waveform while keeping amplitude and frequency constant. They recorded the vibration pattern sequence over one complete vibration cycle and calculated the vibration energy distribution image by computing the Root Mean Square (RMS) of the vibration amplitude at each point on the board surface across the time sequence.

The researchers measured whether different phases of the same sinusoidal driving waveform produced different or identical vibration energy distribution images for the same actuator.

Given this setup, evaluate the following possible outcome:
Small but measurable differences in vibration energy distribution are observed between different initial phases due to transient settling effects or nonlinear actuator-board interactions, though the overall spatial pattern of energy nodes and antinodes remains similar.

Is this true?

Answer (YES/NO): NO